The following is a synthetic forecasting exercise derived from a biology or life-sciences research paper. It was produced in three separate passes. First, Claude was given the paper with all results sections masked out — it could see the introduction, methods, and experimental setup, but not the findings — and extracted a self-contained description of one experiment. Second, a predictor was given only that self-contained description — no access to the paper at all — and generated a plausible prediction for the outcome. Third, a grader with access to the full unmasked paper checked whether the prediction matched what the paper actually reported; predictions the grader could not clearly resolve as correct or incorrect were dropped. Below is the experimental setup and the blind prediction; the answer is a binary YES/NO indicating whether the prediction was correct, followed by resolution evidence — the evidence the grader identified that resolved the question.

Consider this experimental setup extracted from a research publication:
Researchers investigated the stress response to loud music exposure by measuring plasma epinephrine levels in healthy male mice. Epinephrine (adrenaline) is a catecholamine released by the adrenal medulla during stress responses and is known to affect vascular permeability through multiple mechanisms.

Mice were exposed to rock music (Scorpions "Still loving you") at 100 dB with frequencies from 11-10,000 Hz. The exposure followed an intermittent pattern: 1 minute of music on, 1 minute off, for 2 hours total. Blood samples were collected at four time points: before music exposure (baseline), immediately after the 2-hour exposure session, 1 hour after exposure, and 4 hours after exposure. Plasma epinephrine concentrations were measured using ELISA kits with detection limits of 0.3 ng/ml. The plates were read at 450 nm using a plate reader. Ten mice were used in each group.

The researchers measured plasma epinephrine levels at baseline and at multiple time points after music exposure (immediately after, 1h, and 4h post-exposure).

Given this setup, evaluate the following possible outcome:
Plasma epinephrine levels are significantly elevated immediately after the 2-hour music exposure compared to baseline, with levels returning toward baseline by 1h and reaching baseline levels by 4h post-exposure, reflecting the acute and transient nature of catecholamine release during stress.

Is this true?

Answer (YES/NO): YES